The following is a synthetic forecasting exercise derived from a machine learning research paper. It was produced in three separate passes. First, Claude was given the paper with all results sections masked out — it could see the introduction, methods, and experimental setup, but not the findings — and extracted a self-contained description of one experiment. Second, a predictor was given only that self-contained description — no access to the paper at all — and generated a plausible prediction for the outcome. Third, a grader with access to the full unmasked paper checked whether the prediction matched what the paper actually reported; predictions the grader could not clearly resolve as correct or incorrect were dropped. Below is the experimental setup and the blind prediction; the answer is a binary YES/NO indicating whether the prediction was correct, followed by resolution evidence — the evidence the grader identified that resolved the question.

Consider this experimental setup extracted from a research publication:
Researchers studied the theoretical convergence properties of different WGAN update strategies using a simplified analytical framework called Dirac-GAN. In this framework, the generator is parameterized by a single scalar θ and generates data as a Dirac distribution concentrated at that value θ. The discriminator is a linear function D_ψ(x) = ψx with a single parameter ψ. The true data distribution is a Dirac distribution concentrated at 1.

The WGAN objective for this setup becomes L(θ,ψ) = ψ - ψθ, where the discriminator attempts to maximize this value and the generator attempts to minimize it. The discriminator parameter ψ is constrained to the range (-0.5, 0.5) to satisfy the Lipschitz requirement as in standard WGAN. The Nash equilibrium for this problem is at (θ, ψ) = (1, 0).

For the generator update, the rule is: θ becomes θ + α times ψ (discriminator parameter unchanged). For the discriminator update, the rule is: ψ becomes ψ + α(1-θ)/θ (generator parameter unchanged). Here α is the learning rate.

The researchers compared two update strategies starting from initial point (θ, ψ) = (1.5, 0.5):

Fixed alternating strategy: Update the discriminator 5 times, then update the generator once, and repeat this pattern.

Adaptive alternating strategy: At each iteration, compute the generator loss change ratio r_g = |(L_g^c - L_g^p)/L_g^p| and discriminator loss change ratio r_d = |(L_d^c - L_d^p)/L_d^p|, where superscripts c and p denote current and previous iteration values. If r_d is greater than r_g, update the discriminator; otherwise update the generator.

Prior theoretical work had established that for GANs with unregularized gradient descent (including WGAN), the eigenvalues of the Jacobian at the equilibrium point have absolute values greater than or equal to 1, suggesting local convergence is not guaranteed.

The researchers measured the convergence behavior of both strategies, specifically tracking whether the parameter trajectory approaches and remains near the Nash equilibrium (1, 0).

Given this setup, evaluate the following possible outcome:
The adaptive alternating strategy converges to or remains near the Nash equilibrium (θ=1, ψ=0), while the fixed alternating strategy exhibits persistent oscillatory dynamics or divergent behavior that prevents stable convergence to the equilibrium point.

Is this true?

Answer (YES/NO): YES